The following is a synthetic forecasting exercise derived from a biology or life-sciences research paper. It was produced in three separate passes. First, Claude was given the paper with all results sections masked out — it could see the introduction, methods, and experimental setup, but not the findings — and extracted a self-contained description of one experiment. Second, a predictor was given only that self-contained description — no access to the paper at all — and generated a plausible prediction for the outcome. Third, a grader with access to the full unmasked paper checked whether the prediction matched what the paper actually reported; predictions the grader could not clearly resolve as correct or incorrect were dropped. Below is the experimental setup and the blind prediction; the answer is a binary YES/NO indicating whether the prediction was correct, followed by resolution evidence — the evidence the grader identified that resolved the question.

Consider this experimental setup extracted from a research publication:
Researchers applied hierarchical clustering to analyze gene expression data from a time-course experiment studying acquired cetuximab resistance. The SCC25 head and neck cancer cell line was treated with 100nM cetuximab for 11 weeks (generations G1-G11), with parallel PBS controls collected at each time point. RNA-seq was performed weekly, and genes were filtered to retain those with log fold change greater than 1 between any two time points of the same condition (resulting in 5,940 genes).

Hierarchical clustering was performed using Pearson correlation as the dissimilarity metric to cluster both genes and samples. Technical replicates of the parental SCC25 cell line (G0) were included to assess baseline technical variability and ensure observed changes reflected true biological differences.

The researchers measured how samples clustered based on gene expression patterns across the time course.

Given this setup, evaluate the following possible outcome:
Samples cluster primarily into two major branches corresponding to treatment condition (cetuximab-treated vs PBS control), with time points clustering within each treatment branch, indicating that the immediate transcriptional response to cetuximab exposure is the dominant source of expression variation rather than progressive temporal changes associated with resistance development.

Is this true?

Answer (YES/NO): NO